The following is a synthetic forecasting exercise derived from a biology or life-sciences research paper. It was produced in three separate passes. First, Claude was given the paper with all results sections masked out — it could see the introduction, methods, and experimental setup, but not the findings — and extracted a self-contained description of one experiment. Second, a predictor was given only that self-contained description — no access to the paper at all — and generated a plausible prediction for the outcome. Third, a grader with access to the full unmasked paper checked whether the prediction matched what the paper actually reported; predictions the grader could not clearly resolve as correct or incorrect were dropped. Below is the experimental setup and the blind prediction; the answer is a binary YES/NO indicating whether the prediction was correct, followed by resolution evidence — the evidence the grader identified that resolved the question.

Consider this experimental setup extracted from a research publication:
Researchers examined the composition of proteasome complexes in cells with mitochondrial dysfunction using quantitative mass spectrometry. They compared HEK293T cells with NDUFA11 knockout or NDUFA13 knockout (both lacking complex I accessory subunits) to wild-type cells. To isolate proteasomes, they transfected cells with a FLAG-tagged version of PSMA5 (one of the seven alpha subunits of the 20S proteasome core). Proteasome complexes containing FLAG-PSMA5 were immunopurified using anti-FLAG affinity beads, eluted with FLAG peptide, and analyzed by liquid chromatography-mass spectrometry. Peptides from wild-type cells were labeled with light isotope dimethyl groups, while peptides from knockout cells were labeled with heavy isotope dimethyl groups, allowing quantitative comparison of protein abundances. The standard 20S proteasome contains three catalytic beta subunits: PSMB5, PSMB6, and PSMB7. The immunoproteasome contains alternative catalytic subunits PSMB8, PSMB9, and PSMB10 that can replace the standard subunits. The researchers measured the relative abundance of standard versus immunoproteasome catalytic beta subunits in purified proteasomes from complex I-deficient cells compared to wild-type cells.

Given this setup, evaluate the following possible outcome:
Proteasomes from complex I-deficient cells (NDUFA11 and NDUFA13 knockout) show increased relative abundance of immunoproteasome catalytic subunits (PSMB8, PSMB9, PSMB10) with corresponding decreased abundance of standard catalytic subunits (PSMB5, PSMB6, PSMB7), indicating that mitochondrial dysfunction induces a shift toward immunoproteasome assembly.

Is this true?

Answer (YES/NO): NO